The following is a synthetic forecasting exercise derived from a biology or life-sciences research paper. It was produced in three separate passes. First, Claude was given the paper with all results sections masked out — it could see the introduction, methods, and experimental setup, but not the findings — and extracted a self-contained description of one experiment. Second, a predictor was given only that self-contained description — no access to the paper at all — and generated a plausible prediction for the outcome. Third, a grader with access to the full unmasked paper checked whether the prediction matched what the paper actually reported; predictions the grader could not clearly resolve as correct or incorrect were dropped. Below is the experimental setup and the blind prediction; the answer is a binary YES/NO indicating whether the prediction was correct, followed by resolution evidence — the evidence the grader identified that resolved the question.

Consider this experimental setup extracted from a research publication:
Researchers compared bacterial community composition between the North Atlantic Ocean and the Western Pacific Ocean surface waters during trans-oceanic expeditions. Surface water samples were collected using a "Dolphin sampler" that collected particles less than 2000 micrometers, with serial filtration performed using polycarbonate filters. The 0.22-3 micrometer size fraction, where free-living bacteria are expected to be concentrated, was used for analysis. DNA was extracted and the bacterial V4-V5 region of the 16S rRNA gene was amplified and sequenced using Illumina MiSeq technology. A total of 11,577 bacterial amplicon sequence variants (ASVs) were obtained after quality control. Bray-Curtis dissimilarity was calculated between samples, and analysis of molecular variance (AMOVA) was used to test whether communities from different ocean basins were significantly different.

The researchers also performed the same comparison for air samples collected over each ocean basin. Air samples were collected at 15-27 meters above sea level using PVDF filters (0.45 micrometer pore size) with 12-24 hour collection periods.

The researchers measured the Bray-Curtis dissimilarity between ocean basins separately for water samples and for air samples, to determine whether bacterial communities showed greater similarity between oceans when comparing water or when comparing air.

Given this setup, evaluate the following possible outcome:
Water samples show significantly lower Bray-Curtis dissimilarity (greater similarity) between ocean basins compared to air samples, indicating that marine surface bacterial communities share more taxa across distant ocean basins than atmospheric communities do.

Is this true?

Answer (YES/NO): YES